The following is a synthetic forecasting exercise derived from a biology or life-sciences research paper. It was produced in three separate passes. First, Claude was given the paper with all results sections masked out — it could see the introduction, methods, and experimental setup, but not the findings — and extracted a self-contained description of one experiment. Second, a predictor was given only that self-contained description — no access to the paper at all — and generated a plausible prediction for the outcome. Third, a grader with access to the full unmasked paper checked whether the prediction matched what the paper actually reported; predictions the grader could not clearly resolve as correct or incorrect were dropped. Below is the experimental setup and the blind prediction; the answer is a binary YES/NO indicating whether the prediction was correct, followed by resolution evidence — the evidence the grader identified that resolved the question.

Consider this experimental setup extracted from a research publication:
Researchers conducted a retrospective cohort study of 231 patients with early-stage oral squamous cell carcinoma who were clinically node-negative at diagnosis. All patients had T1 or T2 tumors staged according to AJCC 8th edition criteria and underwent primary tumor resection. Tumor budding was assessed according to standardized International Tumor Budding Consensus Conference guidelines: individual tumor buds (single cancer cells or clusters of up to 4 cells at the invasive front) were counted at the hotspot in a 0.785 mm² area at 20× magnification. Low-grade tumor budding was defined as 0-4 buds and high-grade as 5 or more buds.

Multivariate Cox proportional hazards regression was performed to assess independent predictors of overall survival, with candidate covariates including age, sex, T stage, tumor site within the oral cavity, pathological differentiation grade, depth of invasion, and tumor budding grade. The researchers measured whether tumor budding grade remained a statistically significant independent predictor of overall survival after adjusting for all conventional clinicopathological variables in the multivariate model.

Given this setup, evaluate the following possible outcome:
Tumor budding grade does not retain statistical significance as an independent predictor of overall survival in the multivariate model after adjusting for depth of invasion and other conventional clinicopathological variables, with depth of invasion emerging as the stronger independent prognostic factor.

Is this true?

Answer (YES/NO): NO